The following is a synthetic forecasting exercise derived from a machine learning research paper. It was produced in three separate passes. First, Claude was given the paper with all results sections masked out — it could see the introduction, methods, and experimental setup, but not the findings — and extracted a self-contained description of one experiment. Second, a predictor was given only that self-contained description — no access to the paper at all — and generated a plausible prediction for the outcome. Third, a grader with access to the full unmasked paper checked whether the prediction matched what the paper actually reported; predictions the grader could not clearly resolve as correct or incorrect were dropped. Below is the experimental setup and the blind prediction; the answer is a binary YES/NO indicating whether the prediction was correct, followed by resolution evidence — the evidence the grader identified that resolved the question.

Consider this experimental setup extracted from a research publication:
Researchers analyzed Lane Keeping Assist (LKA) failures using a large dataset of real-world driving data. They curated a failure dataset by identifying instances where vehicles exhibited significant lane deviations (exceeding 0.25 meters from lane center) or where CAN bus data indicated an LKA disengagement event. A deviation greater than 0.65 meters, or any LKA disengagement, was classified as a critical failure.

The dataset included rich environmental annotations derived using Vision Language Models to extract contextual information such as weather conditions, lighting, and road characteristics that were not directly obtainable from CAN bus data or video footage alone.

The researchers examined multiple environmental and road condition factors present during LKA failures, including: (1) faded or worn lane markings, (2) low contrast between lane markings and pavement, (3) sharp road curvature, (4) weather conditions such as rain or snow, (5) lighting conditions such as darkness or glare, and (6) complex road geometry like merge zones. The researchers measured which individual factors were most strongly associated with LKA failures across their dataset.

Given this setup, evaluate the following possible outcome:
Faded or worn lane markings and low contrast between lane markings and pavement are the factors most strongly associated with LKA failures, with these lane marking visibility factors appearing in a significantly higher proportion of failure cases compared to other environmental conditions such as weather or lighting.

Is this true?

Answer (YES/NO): NO